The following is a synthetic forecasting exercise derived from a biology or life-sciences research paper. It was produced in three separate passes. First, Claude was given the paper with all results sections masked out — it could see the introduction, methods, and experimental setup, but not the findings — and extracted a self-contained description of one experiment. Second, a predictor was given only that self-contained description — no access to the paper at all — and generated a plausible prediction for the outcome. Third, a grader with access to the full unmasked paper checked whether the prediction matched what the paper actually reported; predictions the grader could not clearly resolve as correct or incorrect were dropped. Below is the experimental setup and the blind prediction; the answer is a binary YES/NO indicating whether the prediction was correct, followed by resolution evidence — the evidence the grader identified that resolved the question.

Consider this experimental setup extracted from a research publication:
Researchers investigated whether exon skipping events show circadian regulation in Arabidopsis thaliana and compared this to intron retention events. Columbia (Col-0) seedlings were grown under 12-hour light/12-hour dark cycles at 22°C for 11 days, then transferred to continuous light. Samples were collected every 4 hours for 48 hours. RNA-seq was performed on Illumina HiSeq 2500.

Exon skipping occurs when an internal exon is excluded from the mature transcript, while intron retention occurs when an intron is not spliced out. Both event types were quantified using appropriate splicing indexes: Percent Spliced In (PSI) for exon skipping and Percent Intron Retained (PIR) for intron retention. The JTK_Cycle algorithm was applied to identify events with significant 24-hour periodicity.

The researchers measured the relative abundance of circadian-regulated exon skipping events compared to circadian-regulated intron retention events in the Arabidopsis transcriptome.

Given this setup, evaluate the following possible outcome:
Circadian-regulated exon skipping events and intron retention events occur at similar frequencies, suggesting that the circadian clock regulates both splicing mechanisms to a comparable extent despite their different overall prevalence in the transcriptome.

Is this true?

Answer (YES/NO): NO